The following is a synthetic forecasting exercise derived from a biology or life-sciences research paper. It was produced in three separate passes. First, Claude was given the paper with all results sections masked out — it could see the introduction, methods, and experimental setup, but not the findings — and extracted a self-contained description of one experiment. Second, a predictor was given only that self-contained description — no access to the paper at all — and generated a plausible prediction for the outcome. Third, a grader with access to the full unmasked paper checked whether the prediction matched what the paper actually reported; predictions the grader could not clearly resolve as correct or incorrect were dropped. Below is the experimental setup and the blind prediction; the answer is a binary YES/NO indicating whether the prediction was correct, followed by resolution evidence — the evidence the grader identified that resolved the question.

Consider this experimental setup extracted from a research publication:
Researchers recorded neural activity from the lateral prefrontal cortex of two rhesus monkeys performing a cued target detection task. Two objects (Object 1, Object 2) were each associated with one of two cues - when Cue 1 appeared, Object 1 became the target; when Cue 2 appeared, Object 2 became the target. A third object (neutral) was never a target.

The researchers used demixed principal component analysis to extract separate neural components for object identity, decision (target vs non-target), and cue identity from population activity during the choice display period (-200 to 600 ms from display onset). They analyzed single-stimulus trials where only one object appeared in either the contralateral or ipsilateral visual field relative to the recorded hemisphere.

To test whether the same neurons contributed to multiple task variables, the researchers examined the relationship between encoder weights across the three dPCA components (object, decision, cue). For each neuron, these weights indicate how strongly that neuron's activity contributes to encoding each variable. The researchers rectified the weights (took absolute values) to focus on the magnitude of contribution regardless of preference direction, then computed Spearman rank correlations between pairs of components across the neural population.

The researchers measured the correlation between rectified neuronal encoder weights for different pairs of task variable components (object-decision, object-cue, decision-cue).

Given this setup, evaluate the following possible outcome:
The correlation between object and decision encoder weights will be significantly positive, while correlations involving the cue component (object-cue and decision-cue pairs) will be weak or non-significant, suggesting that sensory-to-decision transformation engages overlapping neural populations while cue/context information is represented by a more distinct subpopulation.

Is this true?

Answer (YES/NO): NO